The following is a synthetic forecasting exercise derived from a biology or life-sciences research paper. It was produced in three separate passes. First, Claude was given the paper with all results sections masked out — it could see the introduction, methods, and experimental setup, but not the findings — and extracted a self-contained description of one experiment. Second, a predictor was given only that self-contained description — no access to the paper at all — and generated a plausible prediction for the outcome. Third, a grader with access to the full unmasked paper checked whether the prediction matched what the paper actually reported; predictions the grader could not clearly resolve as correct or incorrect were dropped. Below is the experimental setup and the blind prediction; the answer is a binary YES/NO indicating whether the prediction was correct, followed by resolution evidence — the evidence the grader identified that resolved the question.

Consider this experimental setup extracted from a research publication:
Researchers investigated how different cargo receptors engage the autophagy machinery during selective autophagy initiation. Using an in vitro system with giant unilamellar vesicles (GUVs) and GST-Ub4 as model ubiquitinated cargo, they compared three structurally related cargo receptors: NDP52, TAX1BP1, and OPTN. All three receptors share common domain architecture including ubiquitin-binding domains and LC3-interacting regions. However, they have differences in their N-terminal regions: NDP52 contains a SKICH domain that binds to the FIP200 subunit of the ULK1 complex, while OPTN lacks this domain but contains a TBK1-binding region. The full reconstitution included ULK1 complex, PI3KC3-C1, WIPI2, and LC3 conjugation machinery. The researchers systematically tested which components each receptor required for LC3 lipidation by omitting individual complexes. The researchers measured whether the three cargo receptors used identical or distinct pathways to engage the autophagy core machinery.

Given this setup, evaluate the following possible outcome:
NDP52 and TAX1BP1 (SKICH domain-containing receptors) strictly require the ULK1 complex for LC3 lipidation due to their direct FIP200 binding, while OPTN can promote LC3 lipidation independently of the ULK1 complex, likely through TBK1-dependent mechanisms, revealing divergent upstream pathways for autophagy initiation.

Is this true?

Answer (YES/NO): NO